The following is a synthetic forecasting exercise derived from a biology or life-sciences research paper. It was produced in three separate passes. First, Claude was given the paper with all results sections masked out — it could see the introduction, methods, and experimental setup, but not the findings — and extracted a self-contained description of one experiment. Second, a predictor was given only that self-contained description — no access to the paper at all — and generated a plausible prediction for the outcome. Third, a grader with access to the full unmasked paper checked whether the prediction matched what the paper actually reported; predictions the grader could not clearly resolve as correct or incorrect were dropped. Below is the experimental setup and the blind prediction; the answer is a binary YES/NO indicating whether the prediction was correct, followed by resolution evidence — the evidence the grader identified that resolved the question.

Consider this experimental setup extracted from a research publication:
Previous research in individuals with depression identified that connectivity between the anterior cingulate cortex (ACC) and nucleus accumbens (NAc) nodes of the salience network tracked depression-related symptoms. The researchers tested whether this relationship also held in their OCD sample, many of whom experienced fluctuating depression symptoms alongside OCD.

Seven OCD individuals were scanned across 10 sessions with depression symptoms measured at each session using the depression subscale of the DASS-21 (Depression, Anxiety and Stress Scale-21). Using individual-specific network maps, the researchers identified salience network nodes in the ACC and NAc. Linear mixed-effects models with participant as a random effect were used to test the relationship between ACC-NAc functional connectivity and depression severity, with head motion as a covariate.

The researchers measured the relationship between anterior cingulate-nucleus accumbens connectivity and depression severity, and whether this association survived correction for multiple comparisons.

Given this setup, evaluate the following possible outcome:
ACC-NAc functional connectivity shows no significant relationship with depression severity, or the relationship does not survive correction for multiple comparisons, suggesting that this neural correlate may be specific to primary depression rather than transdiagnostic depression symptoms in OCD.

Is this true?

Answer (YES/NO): YES